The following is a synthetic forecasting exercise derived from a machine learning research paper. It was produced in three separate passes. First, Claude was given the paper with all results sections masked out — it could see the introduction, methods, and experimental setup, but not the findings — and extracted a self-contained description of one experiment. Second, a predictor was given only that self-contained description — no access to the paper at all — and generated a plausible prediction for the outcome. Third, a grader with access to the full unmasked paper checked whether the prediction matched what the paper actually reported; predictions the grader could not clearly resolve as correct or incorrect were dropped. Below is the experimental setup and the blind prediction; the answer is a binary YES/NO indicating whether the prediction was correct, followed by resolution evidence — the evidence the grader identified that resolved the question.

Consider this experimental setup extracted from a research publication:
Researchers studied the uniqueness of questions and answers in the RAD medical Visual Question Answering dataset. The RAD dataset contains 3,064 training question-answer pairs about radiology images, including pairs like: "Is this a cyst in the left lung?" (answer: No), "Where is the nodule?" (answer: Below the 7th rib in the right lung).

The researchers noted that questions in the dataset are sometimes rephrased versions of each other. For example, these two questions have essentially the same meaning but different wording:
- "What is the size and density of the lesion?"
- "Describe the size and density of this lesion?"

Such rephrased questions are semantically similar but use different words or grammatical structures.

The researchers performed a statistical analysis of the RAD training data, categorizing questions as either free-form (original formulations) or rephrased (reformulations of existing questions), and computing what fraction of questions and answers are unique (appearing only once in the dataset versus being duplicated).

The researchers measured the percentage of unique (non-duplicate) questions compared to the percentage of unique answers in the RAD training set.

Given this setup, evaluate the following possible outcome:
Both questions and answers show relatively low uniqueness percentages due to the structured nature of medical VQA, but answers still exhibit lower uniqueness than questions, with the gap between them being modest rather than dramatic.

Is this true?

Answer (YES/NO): NO